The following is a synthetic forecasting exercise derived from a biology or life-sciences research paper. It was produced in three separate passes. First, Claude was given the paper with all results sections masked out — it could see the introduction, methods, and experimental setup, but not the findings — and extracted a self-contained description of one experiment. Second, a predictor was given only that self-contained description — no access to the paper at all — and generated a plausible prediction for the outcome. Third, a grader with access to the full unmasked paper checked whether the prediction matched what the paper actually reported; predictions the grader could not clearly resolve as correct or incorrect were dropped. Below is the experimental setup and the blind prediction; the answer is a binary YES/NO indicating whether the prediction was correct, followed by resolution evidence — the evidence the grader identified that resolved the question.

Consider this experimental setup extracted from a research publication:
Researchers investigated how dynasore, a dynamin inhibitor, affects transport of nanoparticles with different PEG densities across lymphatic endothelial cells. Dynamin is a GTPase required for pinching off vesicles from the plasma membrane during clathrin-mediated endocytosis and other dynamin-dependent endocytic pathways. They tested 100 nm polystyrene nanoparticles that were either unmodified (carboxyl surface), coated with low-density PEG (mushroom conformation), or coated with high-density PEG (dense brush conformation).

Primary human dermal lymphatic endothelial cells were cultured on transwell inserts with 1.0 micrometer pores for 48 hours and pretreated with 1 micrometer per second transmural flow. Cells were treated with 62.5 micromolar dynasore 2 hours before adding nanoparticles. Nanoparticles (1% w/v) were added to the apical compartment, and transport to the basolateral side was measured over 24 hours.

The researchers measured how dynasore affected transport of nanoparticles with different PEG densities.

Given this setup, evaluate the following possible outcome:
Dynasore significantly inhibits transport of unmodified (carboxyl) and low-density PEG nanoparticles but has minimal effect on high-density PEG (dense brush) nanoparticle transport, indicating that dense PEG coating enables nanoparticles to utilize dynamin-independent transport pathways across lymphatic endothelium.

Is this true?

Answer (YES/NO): NO